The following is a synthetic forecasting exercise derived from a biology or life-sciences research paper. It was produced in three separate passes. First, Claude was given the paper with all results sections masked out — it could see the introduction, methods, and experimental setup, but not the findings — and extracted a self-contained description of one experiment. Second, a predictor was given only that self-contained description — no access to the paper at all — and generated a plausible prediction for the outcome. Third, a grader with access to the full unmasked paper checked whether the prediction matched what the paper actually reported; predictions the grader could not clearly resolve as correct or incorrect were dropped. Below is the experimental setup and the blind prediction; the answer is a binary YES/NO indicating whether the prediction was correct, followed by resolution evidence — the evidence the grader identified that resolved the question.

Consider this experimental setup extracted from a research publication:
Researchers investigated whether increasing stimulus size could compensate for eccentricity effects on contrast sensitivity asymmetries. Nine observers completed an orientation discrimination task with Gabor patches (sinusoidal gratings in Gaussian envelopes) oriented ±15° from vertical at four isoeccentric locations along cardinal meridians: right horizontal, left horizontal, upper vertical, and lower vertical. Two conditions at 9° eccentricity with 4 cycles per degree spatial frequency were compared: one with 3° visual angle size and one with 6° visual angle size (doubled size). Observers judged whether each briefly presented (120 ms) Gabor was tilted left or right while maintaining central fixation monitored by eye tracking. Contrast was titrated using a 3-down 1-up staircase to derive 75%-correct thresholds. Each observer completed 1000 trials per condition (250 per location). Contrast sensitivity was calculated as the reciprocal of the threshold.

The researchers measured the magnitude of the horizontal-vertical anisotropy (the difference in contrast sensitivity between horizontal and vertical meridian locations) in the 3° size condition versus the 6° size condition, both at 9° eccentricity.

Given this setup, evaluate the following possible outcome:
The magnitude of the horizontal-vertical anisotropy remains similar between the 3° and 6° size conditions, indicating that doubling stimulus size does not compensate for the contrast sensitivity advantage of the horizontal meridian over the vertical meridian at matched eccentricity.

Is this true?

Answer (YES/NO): NO